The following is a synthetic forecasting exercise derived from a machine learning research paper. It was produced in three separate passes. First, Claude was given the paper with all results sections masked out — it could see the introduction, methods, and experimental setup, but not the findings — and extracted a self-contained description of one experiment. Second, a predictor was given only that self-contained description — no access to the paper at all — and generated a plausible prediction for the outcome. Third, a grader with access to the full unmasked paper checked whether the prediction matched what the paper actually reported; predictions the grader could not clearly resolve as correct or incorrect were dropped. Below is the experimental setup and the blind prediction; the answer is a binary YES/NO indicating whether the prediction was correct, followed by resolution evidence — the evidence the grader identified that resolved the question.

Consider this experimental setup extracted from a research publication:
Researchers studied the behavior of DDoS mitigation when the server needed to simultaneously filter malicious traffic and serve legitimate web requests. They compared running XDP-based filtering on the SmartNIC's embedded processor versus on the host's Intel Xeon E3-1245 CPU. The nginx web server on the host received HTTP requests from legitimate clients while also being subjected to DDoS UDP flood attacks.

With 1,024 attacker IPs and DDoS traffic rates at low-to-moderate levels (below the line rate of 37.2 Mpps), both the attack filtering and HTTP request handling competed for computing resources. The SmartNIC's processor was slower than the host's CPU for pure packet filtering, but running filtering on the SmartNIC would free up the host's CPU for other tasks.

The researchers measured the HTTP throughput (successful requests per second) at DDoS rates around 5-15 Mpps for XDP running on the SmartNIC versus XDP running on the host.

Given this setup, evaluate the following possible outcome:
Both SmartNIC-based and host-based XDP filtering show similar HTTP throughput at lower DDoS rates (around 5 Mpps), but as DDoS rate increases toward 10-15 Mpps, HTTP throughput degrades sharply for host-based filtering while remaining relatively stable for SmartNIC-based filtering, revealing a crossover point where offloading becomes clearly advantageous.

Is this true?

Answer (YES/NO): NO